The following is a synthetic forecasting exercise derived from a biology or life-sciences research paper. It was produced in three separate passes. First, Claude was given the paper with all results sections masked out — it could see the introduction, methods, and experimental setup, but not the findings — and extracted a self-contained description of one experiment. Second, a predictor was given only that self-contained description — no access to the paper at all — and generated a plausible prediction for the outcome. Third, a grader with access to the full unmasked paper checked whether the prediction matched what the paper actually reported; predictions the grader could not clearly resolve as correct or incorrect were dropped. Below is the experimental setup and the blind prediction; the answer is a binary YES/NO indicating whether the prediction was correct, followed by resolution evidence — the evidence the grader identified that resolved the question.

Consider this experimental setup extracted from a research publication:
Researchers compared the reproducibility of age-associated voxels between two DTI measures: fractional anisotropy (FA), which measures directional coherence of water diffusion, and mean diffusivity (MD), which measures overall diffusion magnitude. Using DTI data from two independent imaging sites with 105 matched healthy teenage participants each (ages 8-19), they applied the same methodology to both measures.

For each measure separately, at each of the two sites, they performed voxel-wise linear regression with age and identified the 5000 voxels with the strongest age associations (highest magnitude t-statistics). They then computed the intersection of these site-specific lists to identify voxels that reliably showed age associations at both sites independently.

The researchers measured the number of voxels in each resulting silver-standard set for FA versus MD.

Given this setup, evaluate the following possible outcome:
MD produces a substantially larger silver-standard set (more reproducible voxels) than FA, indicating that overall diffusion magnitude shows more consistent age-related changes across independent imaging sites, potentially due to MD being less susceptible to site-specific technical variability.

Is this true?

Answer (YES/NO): NO